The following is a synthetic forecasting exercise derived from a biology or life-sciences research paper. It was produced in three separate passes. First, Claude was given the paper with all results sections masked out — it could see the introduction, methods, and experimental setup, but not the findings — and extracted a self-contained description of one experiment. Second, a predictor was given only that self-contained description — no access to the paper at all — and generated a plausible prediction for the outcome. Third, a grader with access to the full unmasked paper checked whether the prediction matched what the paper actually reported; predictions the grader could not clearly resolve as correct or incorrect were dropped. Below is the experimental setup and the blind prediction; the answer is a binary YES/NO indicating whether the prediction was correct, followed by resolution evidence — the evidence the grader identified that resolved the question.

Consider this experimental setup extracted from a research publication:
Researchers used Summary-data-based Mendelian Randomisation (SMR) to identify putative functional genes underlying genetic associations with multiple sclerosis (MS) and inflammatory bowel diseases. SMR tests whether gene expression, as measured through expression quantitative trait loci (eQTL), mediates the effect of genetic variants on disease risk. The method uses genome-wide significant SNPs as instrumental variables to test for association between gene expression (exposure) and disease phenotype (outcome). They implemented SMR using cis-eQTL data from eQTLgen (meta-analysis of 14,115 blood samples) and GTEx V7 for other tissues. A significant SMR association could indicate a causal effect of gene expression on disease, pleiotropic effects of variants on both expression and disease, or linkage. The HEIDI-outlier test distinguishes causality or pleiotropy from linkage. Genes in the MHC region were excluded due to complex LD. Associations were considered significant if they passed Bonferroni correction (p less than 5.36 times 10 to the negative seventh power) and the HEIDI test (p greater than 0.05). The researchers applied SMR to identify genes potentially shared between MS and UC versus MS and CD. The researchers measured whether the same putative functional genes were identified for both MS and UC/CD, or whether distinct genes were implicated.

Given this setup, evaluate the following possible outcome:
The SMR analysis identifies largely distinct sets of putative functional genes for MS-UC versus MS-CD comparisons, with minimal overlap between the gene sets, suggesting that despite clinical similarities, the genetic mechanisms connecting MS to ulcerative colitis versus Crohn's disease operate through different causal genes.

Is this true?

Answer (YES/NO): YES